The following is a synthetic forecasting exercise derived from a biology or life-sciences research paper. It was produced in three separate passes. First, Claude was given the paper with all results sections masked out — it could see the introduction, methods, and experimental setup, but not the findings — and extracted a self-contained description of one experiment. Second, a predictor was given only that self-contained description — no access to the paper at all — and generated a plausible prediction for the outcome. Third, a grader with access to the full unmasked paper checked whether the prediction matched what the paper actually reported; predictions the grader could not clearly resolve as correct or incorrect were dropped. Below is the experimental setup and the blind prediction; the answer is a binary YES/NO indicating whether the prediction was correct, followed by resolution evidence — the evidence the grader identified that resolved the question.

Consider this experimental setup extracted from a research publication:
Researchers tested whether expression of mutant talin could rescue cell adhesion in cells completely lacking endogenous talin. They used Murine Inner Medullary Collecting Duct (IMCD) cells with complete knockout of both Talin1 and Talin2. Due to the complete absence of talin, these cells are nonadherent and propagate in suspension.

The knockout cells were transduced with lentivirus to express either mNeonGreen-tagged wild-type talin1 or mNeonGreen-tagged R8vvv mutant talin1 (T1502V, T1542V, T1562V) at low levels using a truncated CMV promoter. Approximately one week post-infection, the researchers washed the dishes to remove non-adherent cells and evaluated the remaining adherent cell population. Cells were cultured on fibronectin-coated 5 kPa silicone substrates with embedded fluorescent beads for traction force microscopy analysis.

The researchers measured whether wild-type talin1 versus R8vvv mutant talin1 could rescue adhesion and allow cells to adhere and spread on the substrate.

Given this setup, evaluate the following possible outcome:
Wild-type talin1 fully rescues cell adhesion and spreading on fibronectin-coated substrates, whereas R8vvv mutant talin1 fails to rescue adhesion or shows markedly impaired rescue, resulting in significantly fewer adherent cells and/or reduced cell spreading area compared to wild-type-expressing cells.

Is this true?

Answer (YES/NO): NO